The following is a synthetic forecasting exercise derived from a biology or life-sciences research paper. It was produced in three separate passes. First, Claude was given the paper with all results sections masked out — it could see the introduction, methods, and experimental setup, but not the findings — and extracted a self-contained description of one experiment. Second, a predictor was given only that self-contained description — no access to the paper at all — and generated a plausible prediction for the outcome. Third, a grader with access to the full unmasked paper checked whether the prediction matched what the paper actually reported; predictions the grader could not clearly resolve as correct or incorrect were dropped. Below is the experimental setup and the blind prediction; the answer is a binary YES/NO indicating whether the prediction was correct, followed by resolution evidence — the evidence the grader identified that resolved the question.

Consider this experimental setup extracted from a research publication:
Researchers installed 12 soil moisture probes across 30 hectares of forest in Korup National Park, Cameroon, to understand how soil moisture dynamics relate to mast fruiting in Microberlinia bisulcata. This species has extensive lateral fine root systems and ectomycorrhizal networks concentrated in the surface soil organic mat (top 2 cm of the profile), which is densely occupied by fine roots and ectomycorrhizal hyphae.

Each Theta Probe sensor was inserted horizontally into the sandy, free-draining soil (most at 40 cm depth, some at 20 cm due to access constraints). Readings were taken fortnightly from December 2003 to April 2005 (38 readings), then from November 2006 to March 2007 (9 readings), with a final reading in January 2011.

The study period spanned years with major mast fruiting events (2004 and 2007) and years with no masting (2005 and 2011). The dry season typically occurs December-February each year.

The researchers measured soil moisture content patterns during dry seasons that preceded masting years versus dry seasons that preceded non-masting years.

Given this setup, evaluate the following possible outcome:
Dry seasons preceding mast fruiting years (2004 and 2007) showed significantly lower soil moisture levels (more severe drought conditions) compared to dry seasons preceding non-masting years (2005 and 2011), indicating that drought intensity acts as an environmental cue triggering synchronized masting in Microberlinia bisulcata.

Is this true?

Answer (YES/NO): NO